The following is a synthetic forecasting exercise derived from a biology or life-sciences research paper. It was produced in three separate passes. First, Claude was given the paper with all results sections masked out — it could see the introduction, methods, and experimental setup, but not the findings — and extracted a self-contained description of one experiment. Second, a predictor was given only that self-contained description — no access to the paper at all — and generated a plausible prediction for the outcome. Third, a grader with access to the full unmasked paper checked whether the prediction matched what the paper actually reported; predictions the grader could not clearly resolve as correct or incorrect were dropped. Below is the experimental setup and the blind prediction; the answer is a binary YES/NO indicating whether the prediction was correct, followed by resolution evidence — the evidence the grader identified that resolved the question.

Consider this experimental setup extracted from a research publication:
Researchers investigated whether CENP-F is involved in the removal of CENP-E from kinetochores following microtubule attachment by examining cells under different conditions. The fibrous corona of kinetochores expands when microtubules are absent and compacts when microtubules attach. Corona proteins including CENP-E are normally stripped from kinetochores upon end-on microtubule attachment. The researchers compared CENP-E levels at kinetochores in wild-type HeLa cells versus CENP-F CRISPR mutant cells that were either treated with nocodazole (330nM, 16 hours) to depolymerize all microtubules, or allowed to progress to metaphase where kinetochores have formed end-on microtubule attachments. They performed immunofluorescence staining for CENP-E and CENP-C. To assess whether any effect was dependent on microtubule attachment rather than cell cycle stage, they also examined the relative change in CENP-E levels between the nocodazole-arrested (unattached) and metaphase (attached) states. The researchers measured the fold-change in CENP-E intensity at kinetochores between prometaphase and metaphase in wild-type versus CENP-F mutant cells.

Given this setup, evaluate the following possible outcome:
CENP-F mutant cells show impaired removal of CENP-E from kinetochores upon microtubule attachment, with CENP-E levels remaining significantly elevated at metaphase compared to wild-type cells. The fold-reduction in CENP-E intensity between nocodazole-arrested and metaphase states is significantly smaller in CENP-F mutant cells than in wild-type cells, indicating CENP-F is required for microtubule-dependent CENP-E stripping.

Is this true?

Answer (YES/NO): NO